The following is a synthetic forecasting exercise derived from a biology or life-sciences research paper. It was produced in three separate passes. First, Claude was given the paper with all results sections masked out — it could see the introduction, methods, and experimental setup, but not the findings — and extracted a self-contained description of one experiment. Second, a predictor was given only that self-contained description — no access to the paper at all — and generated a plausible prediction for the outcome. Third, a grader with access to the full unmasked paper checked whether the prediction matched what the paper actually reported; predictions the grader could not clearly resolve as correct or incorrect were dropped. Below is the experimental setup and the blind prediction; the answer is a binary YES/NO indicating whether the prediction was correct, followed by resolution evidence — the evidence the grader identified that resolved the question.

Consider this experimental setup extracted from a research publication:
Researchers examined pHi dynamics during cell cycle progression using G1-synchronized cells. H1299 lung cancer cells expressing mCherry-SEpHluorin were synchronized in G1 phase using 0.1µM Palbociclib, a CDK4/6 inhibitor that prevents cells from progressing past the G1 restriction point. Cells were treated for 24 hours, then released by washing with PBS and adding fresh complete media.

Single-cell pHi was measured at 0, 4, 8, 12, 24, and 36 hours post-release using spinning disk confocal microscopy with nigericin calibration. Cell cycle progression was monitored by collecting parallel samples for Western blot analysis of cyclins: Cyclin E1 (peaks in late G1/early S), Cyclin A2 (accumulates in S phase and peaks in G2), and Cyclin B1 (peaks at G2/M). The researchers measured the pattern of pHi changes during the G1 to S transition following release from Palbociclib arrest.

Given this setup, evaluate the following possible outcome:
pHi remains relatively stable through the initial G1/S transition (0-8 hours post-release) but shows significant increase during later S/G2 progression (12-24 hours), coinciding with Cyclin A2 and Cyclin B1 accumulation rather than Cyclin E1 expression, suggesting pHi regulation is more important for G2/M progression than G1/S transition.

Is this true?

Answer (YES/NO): NO